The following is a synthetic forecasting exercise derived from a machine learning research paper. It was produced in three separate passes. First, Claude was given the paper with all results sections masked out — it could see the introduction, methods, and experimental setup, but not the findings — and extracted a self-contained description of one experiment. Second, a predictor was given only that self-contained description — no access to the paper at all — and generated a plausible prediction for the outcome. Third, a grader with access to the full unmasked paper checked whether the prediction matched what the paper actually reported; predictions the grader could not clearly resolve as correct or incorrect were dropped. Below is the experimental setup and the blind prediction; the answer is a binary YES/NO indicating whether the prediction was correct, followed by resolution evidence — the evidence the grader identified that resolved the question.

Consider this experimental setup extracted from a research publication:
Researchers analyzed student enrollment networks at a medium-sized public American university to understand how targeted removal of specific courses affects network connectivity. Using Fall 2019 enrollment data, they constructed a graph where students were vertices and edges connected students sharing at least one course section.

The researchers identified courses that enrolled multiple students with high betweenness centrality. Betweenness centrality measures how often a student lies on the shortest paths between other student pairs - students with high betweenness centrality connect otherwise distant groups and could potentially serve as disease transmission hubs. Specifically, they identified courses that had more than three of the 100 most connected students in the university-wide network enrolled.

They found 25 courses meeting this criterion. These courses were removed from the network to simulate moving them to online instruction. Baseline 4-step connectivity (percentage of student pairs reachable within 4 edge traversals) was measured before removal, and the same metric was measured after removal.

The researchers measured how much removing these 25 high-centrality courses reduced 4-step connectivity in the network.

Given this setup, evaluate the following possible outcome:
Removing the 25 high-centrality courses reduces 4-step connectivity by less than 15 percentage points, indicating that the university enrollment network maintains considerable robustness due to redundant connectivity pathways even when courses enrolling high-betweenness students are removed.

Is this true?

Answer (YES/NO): YES